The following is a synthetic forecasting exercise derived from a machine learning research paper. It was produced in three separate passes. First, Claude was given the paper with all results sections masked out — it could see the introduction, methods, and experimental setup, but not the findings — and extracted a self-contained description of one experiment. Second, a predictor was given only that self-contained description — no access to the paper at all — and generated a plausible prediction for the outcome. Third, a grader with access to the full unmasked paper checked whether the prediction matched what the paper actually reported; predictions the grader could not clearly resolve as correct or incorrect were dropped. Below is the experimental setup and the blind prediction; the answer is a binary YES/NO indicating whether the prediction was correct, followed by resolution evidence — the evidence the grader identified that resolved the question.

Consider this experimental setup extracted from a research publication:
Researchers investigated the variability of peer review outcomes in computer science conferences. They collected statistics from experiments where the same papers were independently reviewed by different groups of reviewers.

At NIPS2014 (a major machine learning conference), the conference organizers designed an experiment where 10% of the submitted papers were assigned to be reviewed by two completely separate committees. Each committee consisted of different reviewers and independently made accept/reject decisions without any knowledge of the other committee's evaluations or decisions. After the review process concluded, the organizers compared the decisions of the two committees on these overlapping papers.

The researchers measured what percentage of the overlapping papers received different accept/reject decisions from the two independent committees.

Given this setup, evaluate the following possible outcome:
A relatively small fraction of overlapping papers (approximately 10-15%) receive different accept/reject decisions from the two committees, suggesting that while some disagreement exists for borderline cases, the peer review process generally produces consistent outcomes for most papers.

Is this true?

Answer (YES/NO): NO